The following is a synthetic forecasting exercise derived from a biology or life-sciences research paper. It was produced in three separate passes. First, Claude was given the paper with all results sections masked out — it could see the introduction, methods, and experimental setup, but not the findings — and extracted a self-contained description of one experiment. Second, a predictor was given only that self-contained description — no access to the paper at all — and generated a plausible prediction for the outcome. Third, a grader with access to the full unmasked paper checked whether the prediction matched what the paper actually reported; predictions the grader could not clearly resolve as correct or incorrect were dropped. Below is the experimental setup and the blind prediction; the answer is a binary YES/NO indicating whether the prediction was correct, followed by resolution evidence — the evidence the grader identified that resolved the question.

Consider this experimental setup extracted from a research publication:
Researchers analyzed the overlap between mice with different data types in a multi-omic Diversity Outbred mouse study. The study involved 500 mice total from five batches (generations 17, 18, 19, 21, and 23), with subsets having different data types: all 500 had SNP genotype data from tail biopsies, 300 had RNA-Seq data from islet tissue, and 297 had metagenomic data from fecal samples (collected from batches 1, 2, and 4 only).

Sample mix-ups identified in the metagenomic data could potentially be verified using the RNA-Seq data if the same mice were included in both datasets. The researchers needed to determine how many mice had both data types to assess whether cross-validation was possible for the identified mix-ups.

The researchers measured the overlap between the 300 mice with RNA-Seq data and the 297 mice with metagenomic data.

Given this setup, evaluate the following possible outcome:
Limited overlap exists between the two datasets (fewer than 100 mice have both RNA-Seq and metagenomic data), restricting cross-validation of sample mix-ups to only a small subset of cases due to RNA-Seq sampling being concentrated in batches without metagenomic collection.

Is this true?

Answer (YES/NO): NO